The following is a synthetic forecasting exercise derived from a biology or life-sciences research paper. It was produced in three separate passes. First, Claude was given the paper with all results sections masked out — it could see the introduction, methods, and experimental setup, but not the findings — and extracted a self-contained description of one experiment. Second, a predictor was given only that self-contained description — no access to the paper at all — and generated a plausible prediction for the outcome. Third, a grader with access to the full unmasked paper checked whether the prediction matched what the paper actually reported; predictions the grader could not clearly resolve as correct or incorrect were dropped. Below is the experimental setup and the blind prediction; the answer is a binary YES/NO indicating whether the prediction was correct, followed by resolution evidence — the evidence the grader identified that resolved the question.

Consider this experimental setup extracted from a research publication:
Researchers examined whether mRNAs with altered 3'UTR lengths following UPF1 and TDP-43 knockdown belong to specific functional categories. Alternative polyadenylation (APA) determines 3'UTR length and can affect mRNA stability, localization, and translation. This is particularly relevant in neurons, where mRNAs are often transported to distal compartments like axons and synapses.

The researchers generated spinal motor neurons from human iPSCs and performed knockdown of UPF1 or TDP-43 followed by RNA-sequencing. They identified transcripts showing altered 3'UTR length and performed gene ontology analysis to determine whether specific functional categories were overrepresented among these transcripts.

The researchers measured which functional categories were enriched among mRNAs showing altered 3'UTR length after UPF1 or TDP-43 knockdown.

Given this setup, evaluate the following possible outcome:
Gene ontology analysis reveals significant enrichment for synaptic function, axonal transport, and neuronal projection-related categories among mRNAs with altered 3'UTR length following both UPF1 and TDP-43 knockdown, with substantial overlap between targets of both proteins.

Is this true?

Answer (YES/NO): YES